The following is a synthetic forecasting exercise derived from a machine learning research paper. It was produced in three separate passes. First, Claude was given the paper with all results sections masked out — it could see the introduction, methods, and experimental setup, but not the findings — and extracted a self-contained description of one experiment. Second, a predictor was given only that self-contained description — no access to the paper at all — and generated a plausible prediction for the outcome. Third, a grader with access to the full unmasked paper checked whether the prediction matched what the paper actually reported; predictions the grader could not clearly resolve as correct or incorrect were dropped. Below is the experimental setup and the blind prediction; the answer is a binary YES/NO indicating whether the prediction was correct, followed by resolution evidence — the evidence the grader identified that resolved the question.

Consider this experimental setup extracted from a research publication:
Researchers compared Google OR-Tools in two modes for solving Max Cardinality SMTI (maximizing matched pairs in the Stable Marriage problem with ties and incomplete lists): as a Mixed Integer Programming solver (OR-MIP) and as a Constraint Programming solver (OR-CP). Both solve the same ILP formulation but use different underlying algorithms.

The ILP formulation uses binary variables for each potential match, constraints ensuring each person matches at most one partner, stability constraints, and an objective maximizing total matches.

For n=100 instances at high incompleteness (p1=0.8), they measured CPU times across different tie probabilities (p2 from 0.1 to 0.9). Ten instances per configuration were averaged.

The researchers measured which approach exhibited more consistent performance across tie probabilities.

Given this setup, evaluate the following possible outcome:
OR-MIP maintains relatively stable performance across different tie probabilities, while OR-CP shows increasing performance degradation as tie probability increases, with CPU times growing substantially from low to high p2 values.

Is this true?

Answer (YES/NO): NO